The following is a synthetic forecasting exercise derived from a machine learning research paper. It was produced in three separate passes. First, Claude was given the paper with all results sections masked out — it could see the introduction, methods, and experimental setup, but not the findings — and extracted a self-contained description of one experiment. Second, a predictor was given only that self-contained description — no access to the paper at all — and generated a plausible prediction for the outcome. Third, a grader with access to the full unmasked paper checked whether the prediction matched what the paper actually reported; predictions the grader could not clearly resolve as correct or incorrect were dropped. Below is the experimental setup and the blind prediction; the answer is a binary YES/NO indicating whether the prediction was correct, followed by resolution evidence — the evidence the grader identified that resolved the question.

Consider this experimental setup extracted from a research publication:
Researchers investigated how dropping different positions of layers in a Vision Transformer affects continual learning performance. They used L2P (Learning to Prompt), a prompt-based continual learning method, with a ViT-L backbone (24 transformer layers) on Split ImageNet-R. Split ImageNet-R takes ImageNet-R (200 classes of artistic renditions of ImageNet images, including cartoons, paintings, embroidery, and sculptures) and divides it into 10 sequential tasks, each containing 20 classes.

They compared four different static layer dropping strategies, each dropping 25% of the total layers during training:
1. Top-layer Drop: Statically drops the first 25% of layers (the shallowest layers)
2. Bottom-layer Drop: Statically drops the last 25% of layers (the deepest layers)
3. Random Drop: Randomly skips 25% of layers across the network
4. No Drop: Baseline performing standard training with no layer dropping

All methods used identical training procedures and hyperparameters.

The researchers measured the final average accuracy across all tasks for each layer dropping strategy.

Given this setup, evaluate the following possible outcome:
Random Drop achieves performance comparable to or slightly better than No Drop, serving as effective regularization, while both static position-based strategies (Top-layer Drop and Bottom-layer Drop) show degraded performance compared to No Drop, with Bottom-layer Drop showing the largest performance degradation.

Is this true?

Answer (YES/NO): NO